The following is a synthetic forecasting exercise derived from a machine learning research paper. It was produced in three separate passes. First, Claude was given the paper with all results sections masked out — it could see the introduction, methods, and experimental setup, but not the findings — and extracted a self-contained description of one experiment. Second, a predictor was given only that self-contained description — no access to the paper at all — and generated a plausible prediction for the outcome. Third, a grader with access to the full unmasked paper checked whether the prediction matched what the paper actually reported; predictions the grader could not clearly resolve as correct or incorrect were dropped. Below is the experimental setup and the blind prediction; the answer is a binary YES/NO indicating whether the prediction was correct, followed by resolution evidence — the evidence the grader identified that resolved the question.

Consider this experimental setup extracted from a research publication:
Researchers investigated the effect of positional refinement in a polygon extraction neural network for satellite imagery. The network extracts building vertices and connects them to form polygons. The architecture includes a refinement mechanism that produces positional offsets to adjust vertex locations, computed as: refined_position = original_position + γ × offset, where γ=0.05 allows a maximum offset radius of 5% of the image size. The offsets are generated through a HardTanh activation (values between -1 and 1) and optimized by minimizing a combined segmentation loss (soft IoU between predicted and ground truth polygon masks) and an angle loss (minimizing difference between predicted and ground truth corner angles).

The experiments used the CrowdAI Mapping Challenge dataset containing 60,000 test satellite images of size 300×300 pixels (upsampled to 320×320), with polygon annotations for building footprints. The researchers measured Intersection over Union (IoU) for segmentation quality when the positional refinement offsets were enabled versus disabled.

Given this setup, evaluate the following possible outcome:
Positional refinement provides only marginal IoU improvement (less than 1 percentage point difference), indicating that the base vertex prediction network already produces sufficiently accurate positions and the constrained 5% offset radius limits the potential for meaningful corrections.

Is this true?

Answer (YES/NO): NO